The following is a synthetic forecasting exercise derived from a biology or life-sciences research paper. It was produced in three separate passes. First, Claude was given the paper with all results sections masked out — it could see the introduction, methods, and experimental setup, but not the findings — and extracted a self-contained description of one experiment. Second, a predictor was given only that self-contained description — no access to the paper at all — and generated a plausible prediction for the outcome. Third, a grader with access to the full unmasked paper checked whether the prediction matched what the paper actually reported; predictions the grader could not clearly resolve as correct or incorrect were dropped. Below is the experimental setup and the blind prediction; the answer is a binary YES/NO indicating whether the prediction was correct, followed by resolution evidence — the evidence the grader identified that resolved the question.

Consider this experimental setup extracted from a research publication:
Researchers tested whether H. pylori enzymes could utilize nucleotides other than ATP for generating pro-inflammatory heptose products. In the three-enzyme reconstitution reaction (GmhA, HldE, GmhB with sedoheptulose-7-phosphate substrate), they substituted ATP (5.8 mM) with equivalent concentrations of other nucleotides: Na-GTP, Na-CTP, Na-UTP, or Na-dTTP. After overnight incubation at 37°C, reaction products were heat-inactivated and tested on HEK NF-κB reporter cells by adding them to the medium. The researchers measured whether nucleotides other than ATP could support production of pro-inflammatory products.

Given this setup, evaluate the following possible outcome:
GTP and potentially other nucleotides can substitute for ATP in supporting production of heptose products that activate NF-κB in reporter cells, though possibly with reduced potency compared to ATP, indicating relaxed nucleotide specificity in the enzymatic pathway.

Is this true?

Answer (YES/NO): YES